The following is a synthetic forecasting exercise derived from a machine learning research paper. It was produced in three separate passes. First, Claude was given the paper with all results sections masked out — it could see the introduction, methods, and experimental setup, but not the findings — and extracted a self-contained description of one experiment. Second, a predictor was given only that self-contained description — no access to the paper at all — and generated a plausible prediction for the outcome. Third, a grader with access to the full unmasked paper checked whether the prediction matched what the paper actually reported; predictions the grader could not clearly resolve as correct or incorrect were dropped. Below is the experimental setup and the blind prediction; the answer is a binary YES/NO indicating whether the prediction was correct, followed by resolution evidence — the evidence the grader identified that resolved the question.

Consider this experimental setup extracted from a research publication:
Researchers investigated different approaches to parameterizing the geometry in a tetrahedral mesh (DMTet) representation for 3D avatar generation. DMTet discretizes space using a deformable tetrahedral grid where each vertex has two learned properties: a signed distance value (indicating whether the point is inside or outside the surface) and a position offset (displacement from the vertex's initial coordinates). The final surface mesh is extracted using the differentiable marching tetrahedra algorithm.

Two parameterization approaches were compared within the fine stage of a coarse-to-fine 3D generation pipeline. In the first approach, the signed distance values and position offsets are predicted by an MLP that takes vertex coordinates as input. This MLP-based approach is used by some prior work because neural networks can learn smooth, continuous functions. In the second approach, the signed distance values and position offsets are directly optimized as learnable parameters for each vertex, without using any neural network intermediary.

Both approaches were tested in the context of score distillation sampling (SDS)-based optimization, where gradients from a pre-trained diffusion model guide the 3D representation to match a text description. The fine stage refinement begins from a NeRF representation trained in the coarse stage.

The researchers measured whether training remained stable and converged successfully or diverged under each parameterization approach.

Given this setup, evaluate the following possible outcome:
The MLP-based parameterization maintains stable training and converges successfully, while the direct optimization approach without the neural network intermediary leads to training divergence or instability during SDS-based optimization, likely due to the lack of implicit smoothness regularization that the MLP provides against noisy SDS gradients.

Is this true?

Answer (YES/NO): NO